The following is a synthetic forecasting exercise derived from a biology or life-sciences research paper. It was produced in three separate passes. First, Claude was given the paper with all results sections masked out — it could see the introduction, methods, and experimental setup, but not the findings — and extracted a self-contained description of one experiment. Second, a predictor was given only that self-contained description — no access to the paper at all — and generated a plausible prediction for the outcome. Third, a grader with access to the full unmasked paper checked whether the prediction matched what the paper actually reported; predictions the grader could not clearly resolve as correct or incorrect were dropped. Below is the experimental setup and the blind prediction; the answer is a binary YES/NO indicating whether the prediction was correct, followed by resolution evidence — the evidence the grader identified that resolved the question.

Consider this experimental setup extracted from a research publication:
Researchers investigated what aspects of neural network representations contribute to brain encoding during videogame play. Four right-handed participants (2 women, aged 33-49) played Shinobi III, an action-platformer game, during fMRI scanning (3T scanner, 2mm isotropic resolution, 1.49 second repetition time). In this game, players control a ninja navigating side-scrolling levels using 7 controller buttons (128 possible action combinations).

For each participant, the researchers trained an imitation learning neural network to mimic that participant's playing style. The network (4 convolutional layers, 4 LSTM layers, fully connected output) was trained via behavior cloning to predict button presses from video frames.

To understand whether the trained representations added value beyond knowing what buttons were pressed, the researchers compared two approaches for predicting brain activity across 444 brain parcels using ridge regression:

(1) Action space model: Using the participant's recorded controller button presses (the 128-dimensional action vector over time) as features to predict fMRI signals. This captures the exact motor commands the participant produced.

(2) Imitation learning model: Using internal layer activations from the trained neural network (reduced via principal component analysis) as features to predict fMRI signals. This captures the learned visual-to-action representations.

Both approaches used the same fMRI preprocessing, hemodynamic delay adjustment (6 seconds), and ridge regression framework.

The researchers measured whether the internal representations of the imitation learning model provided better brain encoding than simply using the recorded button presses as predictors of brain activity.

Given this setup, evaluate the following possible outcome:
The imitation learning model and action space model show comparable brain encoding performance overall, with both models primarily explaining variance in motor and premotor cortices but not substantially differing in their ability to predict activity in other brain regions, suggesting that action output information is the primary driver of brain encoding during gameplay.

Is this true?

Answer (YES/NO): NO